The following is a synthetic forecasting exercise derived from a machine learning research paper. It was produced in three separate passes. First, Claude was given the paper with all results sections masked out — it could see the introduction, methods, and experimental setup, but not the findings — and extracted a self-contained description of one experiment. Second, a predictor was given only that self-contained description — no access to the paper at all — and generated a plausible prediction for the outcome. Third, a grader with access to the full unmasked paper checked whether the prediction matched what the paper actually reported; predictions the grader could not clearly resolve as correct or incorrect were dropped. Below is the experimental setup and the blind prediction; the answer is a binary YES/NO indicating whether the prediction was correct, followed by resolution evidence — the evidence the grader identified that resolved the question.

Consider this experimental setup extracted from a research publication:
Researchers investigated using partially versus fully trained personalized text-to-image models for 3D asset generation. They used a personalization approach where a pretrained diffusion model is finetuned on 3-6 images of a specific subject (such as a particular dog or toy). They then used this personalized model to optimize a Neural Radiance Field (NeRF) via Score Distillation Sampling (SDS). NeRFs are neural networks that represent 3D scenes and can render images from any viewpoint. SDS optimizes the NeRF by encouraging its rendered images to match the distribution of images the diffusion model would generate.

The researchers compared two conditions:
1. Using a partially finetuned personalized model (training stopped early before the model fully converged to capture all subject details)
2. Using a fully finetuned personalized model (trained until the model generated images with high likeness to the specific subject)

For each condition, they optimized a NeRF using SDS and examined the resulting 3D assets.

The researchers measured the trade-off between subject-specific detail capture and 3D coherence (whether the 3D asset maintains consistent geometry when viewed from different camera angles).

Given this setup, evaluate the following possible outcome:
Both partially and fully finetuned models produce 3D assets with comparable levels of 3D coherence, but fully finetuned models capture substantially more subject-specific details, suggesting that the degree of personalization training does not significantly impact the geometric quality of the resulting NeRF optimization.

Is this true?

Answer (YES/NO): NO